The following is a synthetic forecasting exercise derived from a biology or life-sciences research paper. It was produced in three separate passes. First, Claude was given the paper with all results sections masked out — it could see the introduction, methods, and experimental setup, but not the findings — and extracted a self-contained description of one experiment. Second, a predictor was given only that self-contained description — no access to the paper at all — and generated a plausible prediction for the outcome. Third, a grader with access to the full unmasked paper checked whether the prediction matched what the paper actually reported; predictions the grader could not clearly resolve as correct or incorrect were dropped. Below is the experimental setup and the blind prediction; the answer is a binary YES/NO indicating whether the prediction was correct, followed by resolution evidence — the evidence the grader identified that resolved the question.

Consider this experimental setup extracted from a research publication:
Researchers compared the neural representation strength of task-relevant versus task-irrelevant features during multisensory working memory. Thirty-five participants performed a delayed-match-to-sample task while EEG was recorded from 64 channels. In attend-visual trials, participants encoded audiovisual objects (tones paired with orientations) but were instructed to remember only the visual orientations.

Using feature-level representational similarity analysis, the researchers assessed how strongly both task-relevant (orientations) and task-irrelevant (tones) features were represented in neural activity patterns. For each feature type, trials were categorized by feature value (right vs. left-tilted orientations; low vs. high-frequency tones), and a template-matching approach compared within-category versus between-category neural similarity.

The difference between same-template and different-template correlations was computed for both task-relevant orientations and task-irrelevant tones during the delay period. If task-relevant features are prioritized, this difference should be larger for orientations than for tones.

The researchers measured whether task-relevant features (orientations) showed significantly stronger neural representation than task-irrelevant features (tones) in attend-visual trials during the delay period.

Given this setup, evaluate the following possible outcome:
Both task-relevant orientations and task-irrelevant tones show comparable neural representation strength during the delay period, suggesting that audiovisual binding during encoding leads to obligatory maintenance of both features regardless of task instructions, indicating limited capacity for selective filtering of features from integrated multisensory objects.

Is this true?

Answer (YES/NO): NO